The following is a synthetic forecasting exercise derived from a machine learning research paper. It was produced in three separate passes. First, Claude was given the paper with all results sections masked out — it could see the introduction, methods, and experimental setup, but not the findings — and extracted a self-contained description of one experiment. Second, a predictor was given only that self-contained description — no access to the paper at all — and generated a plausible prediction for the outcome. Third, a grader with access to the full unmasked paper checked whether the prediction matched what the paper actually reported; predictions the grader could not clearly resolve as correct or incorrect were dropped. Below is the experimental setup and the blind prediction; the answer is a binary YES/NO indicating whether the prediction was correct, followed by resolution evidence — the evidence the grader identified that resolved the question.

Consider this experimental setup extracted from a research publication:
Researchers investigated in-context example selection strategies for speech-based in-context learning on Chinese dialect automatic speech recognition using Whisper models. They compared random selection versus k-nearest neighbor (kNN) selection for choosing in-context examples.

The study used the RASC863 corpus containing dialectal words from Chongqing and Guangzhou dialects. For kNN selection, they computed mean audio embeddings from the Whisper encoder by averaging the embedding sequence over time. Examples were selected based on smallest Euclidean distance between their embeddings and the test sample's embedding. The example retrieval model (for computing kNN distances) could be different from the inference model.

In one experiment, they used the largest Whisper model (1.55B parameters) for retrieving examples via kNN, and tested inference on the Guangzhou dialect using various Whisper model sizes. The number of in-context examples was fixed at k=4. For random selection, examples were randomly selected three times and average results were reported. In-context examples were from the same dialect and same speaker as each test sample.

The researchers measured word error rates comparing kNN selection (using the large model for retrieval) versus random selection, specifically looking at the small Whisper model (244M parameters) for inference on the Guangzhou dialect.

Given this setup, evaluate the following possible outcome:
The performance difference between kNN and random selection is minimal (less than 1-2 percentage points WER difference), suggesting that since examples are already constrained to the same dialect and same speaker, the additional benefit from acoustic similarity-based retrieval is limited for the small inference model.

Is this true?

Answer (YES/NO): NO